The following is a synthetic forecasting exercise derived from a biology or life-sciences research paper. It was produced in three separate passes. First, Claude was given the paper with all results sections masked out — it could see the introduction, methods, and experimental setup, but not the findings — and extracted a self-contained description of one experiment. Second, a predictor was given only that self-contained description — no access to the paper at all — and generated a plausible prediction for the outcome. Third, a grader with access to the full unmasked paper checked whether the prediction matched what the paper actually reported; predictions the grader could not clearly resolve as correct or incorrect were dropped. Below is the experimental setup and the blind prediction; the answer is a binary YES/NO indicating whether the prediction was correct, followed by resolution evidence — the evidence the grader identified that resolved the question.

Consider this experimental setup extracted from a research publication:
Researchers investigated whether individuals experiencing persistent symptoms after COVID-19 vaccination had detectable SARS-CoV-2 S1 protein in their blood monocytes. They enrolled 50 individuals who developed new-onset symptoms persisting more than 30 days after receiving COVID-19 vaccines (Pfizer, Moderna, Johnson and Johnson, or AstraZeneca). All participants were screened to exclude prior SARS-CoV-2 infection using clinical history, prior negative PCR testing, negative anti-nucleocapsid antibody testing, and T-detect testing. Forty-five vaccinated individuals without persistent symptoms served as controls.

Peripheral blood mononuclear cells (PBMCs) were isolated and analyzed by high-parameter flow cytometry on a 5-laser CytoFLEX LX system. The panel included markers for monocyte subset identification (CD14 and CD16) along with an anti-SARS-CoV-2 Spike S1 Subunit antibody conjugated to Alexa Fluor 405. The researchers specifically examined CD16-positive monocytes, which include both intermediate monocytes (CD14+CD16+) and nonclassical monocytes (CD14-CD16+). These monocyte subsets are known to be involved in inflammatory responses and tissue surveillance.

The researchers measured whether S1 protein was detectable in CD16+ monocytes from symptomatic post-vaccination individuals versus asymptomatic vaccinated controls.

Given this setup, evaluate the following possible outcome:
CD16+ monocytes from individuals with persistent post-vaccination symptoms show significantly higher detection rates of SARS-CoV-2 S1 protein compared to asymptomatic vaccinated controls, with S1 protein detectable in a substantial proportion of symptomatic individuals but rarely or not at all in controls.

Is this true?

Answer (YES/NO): YES